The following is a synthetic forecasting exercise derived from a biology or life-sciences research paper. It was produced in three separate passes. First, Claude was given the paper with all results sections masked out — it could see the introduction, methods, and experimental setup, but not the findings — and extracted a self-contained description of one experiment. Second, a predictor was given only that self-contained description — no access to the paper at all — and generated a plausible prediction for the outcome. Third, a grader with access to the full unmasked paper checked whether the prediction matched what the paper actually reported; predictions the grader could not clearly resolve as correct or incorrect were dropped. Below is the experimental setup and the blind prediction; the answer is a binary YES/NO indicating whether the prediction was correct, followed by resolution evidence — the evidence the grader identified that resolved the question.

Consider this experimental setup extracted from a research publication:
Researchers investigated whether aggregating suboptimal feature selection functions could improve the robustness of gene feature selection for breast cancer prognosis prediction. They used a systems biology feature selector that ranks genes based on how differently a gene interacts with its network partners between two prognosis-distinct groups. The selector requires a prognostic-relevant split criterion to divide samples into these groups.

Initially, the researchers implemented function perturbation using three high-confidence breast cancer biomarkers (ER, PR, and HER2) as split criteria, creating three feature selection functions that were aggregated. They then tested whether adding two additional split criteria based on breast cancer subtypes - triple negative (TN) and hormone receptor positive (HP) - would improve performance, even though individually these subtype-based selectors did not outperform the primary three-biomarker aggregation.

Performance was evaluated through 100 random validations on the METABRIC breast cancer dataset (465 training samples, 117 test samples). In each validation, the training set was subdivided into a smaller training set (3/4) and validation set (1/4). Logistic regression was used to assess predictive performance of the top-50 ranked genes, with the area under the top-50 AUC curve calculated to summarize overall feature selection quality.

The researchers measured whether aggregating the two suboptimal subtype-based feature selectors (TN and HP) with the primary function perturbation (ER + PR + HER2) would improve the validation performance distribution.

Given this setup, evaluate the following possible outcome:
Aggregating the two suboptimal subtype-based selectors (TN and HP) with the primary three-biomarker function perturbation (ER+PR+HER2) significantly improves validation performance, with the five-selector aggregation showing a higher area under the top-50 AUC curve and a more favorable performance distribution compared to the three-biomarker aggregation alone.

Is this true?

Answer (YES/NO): YES